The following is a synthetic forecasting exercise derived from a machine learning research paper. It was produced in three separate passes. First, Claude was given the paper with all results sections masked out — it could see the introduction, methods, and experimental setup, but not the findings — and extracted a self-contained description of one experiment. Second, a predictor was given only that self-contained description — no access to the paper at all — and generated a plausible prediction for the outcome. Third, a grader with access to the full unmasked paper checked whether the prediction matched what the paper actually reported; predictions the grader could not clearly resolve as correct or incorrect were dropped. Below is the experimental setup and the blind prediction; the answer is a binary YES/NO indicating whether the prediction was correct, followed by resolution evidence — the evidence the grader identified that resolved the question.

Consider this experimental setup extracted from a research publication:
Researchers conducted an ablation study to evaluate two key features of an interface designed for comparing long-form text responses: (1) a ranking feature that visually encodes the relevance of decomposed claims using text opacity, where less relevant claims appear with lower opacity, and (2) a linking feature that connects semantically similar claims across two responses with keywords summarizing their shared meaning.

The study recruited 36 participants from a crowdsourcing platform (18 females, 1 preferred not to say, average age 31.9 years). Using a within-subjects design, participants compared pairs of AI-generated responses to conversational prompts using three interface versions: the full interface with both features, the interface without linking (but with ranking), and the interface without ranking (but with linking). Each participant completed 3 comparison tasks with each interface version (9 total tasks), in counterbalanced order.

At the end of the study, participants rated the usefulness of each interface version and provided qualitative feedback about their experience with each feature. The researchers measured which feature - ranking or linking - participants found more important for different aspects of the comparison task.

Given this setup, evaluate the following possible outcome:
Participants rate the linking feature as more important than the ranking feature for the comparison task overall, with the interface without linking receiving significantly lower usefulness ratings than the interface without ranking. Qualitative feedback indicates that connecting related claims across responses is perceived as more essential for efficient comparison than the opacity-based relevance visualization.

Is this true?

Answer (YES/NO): NO